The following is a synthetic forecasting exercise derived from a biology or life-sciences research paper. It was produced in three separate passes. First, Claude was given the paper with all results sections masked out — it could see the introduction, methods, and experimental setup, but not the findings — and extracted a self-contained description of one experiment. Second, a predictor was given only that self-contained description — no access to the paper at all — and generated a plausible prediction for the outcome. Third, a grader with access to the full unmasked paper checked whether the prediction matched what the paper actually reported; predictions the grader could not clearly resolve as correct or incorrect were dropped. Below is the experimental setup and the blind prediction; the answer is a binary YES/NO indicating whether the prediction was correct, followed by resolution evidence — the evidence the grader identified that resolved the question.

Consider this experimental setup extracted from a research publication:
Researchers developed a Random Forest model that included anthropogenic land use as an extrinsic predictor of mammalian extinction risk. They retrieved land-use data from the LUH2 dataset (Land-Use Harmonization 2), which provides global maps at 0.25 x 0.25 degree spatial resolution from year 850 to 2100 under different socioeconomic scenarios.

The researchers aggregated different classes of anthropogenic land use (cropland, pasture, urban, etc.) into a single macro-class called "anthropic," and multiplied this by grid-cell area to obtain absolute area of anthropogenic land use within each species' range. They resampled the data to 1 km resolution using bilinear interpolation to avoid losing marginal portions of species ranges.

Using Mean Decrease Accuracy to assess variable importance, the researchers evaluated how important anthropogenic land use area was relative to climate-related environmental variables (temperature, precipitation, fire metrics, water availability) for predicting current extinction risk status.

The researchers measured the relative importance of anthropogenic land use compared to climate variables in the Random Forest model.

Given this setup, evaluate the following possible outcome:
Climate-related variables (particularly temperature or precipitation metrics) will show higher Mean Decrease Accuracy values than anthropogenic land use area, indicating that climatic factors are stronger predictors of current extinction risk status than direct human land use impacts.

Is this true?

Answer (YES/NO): YES